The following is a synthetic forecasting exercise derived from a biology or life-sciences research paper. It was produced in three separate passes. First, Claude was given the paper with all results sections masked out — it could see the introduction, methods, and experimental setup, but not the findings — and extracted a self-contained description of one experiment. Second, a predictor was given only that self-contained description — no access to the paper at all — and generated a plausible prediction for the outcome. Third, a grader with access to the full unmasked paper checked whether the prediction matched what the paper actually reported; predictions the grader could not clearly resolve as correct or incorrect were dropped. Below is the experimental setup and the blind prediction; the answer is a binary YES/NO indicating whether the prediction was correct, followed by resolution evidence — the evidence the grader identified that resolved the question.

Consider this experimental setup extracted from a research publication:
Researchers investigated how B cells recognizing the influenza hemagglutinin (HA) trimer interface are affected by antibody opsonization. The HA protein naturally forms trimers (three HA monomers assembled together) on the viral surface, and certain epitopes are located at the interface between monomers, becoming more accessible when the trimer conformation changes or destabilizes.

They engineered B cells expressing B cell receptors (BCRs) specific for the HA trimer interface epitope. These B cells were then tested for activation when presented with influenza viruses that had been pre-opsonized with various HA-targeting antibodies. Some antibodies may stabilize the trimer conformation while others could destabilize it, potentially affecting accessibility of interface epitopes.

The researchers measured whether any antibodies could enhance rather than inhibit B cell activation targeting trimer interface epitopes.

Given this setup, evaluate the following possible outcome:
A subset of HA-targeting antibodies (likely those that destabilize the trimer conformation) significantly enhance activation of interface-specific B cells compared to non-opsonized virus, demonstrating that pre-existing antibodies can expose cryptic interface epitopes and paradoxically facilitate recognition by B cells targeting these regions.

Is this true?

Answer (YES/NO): YES